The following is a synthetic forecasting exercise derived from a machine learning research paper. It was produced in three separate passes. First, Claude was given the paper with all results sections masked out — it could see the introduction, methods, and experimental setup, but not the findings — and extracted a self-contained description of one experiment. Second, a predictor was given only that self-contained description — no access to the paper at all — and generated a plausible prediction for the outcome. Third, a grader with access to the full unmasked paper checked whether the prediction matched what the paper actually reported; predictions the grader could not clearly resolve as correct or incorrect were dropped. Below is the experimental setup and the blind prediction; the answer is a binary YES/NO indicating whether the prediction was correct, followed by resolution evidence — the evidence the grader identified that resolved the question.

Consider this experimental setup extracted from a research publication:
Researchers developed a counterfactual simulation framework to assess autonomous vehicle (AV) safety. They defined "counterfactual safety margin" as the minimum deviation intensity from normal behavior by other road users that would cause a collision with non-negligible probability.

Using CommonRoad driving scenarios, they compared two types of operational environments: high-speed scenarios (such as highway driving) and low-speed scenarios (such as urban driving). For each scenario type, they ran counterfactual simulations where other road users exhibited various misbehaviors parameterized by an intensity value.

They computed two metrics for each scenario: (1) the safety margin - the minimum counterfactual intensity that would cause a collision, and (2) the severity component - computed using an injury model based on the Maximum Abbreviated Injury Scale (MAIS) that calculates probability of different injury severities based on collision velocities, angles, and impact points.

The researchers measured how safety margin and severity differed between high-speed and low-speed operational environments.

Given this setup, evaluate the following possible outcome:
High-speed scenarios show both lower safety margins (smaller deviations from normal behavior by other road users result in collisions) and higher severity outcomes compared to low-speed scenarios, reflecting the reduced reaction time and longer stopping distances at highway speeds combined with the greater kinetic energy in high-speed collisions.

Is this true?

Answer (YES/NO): NO